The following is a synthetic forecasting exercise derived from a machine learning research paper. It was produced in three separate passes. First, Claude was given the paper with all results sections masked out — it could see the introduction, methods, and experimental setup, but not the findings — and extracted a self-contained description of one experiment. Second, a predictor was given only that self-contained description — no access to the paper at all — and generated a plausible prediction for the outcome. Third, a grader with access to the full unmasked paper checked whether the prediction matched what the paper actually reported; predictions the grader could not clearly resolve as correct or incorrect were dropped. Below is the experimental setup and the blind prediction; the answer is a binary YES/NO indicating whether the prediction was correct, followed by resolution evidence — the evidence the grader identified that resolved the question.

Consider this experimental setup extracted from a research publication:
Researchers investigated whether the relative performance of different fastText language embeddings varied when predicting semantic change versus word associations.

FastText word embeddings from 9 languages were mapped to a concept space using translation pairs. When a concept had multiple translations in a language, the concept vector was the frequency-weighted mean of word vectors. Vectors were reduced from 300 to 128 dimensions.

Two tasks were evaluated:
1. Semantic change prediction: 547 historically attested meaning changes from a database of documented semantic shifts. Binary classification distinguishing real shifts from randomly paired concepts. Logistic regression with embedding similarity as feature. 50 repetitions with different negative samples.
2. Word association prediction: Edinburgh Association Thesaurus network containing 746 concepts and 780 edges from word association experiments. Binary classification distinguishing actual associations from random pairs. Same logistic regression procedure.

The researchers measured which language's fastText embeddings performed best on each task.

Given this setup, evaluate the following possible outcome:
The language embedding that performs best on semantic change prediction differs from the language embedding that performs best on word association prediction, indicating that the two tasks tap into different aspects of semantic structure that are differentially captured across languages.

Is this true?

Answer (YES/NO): YES